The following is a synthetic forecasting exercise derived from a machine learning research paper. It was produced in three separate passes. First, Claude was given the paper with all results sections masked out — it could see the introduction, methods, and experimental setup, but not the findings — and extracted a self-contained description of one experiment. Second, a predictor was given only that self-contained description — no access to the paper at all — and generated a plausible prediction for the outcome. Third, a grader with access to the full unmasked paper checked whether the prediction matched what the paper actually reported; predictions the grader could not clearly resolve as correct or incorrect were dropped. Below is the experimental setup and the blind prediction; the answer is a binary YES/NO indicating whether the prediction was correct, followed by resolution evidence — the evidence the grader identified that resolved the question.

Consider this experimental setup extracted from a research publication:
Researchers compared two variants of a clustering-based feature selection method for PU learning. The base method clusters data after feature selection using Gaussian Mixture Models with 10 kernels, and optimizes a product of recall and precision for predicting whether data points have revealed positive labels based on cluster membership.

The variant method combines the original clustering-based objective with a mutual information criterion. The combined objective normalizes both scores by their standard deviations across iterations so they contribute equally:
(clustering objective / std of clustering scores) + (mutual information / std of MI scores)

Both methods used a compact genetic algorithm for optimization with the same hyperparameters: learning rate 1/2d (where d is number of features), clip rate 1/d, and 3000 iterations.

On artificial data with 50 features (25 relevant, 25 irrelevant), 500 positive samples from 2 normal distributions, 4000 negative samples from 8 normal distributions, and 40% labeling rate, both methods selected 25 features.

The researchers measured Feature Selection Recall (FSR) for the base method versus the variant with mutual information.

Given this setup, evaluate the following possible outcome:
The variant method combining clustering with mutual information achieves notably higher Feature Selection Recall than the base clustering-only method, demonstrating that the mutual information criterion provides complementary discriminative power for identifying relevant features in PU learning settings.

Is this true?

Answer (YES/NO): NO